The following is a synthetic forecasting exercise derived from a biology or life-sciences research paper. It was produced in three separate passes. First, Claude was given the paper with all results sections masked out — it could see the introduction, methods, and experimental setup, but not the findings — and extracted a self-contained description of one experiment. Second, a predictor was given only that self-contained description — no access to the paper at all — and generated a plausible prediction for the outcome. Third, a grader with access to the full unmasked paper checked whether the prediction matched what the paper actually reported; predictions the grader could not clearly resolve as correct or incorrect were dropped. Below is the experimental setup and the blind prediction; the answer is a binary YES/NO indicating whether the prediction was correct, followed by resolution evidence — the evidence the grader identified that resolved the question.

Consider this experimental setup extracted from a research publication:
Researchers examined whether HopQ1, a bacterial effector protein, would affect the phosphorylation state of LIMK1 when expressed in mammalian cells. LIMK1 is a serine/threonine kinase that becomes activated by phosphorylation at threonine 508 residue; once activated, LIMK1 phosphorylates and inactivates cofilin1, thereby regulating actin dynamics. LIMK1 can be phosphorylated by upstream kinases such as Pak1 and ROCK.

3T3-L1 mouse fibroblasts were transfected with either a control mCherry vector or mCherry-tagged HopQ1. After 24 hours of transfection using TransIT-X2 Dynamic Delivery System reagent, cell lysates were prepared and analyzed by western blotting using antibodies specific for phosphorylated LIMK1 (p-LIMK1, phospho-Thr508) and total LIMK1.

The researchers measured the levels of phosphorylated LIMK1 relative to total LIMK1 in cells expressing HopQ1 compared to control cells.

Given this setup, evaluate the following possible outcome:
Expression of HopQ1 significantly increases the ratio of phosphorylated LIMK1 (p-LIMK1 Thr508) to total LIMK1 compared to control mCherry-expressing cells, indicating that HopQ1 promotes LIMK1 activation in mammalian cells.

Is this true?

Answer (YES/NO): YES